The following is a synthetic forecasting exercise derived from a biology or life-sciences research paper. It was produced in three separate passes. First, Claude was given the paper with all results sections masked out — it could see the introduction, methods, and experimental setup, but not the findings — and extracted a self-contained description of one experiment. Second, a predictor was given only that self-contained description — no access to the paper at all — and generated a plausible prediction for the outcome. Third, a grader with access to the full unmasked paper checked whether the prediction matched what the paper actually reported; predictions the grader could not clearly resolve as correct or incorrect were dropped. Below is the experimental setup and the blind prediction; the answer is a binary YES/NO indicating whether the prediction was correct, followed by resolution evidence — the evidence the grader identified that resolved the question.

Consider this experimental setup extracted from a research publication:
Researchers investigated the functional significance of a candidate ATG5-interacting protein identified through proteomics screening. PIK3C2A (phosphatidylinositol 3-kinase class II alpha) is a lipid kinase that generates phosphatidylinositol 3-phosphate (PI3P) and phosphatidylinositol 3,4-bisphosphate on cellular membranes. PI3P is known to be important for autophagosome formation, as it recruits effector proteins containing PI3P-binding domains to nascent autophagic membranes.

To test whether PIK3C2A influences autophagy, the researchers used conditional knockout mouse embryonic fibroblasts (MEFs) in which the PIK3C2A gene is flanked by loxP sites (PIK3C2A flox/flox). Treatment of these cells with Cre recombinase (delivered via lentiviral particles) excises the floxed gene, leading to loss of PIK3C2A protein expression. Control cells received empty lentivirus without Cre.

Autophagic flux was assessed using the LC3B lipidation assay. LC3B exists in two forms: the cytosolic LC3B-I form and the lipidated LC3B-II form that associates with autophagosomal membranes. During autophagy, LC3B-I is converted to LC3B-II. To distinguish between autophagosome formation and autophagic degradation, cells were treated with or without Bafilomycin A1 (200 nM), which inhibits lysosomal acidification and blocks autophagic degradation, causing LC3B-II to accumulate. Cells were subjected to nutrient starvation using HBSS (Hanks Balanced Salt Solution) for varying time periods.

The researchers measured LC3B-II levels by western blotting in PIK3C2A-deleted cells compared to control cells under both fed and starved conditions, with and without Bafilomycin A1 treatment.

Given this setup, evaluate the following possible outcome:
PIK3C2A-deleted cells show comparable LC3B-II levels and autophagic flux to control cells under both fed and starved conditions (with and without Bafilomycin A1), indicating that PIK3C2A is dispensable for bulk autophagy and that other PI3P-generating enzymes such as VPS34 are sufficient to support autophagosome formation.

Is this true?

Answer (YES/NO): NO